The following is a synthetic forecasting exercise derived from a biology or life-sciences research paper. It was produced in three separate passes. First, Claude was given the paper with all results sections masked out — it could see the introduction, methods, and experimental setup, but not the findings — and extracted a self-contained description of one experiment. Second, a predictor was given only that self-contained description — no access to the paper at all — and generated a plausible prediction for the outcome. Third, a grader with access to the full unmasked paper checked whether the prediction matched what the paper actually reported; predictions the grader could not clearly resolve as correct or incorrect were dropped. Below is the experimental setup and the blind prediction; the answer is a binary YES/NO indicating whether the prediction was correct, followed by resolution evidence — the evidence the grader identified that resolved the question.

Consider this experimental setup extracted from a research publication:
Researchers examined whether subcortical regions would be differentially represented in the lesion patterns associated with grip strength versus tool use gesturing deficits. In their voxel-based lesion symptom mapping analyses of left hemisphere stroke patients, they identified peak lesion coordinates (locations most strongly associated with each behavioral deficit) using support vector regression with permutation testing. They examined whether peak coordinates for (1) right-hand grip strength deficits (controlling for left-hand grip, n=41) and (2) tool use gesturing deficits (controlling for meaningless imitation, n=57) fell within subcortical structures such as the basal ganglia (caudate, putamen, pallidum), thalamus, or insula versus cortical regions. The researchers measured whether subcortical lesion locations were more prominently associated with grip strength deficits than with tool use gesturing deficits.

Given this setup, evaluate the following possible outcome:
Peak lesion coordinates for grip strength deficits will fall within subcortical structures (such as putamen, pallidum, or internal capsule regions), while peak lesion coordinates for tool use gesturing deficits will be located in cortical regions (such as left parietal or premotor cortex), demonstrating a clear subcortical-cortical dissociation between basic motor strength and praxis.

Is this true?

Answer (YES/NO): NO